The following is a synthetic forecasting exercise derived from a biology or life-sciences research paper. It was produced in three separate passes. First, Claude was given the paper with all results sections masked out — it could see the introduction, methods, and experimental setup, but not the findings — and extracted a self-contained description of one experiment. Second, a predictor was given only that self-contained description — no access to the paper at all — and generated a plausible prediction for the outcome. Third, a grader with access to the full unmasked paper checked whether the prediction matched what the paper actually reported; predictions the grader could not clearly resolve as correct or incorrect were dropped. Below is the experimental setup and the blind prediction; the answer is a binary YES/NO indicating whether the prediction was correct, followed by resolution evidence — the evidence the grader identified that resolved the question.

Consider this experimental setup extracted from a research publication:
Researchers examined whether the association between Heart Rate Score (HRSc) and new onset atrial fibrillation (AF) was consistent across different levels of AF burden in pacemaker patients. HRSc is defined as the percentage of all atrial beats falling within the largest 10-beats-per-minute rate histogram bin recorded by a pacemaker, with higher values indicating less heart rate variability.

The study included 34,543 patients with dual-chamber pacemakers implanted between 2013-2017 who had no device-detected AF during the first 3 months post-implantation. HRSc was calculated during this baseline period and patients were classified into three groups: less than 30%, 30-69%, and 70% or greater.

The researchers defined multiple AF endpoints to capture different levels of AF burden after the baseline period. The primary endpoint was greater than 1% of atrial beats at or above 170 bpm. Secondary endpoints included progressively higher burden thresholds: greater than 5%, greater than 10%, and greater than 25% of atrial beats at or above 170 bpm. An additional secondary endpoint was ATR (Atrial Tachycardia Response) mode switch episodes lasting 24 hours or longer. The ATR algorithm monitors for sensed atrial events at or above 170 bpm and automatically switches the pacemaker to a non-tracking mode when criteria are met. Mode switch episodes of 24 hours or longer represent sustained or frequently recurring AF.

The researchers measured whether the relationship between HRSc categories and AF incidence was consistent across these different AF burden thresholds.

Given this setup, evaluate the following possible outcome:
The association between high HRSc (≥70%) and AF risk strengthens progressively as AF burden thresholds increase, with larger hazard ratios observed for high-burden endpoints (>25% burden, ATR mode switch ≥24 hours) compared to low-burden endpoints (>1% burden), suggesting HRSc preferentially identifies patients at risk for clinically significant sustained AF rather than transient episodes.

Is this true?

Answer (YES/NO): NO